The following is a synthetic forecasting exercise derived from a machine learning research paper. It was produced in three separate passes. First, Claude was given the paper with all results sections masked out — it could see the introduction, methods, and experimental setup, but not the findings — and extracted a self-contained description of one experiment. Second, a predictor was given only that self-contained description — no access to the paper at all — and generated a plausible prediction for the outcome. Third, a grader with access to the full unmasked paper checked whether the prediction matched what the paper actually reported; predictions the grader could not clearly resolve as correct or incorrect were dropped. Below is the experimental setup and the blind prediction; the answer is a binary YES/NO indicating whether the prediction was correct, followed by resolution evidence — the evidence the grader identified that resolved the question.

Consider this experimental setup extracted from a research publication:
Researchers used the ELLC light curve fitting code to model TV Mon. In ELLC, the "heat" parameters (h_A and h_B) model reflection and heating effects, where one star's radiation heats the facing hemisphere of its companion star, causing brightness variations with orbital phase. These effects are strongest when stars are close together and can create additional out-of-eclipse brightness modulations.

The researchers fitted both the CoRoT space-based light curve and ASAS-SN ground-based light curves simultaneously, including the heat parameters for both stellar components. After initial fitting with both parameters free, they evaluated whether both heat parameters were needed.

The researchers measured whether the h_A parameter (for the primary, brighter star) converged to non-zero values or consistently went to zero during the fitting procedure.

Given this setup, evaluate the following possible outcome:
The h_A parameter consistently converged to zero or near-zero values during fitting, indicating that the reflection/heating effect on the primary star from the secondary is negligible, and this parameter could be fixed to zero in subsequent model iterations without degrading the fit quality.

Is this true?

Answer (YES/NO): YES